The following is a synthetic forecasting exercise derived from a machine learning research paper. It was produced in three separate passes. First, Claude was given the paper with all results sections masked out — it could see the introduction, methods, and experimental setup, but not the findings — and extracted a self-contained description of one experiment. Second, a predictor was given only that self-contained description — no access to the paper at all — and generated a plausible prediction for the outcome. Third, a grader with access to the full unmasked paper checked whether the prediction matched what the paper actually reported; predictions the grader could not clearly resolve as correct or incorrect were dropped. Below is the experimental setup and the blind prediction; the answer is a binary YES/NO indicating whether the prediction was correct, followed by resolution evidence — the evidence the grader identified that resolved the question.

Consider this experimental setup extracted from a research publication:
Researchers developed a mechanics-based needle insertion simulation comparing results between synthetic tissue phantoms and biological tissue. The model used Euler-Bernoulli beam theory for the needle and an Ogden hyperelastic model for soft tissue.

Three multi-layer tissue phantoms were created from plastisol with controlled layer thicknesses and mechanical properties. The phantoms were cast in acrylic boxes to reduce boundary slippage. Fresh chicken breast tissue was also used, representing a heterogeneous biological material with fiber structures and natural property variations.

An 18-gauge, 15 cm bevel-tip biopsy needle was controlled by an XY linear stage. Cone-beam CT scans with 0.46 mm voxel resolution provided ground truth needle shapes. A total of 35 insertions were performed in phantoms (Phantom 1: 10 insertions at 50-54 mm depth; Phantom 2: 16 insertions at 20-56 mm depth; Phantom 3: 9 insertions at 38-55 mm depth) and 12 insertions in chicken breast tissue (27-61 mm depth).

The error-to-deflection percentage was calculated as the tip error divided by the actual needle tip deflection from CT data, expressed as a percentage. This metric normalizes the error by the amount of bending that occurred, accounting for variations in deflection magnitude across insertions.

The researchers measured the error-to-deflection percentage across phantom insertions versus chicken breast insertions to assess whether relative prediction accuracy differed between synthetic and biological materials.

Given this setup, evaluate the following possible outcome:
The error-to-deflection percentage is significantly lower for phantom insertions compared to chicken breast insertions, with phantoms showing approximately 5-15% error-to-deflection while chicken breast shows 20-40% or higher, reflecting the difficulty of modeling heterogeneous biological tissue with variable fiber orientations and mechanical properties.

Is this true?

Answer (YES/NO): NO